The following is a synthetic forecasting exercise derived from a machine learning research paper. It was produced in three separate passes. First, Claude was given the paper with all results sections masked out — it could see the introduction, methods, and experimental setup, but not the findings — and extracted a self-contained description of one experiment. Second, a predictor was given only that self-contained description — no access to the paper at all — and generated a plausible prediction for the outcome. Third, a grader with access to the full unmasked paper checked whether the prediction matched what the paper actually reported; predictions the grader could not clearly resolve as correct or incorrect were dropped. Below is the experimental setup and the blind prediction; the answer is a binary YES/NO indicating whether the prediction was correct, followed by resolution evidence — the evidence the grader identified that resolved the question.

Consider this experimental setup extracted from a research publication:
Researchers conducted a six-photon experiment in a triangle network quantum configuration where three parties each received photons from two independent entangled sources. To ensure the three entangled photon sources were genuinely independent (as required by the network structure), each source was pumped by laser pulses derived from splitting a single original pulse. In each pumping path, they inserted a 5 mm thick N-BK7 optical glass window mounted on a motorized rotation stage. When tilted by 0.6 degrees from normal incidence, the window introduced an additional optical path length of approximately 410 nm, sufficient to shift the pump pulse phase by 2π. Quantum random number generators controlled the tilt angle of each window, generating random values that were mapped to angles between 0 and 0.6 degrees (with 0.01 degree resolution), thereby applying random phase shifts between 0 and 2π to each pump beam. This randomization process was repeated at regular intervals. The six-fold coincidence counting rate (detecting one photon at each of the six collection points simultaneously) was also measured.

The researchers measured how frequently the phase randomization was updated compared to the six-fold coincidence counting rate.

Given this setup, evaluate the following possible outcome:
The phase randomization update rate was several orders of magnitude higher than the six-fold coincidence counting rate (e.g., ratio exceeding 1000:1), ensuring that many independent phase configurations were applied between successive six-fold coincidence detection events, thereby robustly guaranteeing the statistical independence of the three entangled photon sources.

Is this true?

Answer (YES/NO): YES